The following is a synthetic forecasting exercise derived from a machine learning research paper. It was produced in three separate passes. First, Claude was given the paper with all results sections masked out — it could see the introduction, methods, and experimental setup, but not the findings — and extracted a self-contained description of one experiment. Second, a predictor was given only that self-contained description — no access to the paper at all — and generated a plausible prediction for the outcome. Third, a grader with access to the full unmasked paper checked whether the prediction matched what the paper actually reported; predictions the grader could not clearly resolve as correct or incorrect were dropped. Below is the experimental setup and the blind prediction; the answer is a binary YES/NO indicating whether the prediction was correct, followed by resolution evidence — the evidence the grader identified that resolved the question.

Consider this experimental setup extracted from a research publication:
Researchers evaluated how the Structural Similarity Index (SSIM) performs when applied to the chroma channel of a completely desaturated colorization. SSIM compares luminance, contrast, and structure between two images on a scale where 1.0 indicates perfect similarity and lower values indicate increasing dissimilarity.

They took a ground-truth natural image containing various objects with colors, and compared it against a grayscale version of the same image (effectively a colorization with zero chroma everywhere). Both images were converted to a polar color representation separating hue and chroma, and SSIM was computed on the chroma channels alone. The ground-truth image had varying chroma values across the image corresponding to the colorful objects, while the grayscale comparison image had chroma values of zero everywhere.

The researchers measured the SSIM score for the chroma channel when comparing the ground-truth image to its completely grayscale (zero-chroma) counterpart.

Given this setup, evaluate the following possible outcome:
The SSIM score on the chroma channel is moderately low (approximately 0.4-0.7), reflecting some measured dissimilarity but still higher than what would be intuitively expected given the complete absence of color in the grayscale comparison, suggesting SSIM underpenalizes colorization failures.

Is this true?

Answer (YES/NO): NO